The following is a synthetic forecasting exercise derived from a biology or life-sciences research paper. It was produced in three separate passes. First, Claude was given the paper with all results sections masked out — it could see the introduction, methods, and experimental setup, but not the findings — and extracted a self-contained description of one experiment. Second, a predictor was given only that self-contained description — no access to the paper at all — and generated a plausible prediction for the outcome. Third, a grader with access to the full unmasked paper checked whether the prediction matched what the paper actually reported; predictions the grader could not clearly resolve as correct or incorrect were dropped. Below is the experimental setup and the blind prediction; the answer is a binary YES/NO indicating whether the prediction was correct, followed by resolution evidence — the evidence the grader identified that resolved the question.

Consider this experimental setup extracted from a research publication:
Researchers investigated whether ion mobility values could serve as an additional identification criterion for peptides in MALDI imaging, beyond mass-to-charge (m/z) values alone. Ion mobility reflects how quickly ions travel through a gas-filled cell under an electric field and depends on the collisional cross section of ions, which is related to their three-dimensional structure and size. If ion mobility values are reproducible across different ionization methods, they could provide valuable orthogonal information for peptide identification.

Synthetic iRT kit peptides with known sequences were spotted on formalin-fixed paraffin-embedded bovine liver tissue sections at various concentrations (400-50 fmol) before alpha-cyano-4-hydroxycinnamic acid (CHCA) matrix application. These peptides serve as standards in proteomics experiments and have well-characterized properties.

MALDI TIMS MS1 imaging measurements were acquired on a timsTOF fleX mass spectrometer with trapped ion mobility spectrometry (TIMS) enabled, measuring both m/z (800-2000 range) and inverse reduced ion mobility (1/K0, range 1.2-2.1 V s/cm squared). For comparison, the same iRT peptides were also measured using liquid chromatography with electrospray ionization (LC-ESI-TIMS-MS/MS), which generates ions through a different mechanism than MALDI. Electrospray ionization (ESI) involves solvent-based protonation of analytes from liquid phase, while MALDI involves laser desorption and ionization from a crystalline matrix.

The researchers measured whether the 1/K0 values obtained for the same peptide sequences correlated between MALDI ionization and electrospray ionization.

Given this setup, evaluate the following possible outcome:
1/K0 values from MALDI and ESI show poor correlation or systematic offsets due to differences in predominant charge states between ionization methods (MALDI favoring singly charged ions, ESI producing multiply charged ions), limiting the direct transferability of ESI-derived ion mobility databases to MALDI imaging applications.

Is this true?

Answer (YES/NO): NO